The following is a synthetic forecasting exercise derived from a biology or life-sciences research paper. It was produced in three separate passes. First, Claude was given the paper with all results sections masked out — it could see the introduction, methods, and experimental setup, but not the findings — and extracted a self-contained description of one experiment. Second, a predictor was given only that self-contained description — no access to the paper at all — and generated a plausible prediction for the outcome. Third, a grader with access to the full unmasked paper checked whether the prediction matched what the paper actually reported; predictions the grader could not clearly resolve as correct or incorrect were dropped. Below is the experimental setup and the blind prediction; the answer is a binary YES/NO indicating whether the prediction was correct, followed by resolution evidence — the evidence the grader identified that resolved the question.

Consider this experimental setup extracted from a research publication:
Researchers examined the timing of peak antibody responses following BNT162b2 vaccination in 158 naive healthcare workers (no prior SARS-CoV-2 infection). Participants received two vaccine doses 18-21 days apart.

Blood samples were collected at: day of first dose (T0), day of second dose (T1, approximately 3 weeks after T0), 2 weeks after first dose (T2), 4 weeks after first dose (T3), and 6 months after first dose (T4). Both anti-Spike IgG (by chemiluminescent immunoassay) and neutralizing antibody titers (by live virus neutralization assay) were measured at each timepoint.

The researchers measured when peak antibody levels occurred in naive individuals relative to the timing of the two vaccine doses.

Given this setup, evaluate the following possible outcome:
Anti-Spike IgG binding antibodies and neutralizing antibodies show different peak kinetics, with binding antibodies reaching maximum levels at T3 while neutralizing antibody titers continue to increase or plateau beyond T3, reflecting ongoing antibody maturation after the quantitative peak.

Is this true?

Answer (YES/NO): NO